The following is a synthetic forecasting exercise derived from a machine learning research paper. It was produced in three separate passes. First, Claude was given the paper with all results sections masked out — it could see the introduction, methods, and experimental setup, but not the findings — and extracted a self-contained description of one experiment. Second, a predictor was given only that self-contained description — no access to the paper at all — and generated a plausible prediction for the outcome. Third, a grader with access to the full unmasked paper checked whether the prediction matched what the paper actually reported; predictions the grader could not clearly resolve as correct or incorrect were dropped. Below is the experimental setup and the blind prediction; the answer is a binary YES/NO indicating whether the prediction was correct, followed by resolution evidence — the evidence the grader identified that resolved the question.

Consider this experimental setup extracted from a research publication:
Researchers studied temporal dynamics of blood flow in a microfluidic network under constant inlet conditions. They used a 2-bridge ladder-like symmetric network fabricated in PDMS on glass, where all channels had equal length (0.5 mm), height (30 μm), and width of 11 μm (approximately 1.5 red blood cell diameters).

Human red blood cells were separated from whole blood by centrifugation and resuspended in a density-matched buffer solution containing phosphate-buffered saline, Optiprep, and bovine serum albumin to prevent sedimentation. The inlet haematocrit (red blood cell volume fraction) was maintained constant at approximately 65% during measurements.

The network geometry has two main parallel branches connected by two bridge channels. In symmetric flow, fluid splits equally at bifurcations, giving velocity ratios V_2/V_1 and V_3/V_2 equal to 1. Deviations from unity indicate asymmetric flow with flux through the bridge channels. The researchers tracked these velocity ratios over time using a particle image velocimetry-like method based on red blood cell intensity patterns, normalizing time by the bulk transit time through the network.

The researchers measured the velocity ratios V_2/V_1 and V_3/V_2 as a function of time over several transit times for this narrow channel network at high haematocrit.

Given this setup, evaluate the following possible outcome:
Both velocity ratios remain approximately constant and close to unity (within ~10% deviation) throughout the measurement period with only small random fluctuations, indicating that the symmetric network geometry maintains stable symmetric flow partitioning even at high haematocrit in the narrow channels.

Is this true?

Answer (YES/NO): NO